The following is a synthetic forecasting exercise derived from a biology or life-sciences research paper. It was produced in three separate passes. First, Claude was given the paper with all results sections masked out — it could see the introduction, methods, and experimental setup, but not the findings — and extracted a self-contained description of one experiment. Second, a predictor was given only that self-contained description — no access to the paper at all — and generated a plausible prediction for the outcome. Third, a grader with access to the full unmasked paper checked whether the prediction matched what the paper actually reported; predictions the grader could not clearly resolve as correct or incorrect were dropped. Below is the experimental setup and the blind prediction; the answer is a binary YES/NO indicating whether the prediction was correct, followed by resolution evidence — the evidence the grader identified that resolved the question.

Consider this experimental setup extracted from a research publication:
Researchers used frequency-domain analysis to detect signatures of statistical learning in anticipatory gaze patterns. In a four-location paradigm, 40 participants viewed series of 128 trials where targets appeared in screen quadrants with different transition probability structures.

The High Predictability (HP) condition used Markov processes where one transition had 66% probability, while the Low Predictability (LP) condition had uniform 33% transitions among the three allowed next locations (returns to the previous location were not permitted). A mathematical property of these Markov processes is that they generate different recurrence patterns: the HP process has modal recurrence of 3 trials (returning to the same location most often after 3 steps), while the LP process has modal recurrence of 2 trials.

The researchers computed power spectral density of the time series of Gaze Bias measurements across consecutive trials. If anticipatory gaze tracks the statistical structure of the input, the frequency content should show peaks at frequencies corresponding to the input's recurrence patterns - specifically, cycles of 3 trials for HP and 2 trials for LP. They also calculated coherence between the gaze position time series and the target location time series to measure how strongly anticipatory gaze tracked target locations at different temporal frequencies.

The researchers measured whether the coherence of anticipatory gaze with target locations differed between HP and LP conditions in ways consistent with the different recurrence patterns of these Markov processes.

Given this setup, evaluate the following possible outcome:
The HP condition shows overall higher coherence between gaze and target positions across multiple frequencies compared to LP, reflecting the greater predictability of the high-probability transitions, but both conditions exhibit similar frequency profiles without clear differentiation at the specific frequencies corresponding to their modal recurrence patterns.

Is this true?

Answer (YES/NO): NO